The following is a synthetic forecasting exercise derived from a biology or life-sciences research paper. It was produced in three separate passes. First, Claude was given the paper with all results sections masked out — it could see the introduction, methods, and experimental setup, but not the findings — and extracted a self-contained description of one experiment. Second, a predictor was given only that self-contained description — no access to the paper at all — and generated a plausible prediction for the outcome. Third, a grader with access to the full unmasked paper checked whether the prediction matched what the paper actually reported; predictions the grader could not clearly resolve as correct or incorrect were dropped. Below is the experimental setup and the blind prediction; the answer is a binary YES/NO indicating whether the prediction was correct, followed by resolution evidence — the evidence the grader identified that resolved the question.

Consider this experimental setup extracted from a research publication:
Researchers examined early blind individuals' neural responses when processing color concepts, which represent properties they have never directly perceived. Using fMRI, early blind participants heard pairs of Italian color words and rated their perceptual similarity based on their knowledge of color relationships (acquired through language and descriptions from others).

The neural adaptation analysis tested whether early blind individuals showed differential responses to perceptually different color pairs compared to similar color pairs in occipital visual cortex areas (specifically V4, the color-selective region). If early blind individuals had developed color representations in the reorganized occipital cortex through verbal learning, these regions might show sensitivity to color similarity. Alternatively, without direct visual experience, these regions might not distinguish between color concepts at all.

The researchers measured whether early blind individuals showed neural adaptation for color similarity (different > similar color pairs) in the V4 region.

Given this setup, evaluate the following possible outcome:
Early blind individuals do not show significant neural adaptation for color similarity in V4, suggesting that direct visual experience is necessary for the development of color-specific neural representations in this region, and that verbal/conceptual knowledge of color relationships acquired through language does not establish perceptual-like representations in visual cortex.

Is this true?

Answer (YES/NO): YES